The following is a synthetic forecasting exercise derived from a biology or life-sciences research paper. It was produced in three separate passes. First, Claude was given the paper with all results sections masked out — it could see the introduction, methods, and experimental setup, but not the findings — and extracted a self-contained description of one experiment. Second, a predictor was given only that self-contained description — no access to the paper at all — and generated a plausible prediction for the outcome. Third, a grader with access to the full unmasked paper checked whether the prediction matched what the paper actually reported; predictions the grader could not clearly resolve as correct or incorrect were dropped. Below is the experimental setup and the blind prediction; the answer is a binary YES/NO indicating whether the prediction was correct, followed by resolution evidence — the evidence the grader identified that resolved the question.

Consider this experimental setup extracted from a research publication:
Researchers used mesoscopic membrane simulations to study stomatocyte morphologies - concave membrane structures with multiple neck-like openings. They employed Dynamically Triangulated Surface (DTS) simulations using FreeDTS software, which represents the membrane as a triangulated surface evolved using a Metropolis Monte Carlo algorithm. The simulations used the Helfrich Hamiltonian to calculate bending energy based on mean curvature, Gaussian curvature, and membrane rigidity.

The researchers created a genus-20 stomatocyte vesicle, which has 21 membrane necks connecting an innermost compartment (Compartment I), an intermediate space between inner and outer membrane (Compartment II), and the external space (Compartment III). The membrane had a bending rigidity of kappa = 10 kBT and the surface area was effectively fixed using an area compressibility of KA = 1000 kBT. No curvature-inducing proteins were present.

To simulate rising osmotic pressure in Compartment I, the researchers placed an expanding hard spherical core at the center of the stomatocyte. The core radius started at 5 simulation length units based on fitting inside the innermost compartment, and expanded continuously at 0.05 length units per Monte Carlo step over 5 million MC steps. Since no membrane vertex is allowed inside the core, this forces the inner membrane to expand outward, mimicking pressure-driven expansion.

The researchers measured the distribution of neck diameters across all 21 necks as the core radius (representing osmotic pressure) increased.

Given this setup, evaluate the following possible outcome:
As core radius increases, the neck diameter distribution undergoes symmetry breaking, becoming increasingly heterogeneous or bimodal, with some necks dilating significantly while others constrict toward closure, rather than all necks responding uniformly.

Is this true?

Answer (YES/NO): YES